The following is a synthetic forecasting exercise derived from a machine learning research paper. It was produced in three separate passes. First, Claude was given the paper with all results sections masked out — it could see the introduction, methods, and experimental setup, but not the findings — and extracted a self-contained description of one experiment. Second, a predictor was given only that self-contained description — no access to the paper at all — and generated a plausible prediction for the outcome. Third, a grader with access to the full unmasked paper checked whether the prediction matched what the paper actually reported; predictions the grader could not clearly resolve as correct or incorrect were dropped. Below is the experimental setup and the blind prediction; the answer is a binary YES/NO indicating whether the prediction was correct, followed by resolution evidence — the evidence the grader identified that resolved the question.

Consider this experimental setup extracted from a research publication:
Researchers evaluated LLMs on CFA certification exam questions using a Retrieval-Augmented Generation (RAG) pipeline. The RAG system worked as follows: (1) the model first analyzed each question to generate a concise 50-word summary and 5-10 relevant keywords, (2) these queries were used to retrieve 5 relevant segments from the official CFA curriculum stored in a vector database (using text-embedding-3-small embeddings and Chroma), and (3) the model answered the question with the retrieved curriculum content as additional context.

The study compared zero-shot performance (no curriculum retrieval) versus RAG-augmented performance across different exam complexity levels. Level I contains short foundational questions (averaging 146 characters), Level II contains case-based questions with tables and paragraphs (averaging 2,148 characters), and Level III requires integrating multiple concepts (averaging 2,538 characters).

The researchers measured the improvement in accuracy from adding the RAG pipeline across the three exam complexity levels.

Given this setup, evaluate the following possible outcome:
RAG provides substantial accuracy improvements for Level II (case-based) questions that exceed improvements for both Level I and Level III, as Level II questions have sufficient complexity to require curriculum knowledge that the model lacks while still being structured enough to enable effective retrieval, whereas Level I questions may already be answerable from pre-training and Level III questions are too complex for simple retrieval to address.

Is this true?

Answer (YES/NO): NO